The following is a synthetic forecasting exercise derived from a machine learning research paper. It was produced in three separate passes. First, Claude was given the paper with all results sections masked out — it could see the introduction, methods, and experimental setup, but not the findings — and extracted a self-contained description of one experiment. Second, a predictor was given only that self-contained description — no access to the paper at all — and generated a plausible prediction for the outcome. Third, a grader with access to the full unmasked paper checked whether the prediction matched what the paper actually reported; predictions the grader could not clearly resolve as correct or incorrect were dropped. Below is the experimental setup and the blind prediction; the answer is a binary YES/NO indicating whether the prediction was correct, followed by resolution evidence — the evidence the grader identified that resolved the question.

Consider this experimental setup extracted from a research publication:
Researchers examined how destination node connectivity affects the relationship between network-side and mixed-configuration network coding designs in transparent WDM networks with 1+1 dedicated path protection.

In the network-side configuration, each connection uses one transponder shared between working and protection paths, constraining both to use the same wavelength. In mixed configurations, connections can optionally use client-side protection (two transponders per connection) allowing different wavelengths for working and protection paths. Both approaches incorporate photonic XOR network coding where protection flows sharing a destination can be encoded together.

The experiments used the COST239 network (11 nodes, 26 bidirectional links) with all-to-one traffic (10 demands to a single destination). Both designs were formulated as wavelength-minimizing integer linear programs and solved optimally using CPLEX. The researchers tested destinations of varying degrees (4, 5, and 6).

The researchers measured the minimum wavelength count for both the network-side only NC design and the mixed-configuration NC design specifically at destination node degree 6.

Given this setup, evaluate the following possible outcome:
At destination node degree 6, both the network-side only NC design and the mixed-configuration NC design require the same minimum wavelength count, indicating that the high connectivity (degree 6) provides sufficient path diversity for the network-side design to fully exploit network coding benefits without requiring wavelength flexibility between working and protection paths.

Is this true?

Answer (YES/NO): YES